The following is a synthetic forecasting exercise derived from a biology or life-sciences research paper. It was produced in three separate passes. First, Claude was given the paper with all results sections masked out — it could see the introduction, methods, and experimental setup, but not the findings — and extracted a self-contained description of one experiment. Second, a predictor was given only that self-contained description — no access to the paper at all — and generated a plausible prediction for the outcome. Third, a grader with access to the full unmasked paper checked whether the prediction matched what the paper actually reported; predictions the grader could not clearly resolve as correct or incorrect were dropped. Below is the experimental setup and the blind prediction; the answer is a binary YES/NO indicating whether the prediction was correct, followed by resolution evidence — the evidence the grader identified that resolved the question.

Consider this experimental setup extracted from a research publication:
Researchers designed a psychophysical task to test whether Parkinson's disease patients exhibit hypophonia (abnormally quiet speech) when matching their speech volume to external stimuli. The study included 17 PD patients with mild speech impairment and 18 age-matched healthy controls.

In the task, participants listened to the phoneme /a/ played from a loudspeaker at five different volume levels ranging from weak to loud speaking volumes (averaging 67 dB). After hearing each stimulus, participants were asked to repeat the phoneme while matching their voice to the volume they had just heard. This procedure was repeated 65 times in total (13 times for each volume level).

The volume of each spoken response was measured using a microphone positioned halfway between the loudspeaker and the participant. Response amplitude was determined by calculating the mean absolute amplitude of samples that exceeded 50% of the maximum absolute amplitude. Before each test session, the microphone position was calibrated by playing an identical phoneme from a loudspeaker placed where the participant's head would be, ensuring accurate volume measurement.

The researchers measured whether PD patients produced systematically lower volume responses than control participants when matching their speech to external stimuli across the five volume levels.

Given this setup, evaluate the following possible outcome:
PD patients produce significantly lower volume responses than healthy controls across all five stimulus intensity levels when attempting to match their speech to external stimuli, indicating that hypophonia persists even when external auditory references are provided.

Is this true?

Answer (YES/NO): NO